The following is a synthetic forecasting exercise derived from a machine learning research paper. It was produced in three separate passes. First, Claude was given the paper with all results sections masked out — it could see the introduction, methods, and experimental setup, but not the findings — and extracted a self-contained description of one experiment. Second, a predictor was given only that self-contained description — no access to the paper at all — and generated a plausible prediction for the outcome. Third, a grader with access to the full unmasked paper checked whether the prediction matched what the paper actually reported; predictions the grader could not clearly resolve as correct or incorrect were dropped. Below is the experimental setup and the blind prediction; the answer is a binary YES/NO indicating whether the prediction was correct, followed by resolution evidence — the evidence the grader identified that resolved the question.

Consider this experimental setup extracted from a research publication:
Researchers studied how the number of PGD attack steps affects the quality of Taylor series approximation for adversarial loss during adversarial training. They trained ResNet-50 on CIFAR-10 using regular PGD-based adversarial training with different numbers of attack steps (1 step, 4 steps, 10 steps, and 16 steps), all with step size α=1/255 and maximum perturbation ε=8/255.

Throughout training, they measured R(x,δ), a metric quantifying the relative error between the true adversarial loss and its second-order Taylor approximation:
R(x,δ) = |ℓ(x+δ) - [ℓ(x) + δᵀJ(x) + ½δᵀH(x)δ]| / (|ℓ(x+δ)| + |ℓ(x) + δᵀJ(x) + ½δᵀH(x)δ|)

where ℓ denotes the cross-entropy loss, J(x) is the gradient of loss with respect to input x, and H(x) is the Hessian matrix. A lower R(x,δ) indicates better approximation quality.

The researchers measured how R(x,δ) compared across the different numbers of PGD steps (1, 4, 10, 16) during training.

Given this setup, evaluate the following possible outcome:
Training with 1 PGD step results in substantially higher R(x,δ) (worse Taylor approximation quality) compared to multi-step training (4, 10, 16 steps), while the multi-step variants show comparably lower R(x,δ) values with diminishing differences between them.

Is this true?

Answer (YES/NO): NO